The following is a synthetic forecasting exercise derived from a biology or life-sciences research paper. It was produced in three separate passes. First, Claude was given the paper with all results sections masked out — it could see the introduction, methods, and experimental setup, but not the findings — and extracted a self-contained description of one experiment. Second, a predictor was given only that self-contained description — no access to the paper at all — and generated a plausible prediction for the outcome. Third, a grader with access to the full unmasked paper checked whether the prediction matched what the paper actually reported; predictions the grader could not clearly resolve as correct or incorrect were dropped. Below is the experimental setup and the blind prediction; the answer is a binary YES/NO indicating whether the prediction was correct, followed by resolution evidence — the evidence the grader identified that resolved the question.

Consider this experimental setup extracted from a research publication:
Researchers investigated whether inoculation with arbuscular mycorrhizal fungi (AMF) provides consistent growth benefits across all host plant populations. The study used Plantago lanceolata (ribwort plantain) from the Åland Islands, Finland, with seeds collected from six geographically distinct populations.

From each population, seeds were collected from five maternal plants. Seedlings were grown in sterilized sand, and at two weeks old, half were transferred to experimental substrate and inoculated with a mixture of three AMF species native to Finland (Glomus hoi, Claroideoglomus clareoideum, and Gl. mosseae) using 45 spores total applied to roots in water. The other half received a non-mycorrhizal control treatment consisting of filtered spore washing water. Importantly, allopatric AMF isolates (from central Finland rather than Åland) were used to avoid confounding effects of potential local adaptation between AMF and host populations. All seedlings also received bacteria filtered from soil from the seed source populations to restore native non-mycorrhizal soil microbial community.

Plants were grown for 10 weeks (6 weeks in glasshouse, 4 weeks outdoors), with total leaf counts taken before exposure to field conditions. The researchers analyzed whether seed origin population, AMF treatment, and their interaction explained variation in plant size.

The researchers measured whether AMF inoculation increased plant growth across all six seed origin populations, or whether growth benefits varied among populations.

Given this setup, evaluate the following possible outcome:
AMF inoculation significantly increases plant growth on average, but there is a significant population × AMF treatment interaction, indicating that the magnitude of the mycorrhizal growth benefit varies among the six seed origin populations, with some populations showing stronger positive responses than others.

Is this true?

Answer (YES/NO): NO